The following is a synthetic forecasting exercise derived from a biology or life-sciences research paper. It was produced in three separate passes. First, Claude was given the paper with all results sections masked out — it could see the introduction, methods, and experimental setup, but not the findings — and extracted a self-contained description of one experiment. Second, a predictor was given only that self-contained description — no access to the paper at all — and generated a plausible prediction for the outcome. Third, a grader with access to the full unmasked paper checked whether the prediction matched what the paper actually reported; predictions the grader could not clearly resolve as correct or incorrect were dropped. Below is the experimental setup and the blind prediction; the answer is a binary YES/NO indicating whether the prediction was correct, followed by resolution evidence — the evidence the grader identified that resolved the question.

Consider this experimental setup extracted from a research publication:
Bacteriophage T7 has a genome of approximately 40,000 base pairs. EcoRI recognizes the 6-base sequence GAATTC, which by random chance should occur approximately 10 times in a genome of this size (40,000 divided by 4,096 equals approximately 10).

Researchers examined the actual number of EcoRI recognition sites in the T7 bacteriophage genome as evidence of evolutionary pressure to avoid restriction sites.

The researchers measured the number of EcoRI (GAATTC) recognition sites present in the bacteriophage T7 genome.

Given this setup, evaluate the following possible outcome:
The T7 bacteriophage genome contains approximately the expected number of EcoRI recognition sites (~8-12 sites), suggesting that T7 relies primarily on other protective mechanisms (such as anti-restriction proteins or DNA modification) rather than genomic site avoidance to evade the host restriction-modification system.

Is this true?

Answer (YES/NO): NO